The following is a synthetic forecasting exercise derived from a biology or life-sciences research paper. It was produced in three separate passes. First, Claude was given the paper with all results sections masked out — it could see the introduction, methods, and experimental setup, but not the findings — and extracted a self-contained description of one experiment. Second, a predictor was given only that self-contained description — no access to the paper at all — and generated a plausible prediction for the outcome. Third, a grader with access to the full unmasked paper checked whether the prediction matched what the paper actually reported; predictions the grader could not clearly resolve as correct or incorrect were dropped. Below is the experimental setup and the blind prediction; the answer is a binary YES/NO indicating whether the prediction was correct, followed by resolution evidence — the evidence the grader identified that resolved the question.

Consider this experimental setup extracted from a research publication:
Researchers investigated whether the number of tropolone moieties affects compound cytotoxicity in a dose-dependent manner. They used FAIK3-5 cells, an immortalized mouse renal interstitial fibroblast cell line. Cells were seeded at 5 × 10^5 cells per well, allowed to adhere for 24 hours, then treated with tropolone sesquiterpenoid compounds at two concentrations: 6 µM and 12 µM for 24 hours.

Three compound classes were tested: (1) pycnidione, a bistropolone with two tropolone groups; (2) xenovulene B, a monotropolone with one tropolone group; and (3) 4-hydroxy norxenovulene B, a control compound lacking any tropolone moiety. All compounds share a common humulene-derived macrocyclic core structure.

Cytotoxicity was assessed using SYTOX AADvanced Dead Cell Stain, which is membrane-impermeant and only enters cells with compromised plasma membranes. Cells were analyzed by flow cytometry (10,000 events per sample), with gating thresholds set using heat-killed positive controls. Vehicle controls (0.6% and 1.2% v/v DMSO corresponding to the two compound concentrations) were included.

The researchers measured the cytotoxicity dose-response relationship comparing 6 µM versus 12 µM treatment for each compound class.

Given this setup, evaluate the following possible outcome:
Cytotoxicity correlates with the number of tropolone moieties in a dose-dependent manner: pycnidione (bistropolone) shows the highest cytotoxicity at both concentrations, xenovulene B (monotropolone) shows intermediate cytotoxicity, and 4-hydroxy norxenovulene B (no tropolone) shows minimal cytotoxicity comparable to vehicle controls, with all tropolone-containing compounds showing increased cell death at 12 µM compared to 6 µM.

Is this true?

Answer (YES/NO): NO